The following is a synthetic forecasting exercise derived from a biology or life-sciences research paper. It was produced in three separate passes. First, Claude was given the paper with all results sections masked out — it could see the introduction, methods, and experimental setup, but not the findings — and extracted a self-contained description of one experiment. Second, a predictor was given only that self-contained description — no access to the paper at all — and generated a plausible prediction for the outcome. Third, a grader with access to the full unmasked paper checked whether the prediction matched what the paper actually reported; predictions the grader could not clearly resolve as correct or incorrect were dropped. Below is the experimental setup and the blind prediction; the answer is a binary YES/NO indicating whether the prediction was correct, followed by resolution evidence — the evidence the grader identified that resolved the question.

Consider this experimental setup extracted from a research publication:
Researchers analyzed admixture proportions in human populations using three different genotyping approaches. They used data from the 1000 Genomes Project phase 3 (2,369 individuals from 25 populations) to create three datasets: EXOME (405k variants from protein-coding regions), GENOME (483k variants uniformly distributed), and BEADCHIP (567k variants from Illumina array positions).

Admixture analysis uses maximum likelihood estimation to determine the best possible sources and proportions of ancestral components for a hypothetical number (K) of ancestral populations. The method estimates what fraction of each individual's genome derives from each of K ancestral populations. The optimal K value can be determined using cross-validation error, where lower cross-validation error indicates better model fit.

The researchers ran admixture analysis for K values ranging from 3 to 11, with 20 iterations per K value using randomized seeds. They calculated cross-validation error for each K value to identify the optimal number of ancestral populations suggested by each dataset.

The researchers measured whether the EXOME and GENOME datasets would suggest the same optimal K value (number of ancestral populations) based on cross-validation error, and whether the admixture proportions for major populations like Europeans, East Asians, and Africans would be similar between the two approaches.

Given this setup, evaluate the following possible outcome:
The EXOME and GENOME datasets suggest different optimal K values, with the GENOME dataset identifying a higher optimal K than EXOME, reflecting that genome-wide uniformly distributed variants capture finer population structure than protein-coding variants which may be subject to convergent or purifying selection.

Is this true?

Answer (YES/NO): NO